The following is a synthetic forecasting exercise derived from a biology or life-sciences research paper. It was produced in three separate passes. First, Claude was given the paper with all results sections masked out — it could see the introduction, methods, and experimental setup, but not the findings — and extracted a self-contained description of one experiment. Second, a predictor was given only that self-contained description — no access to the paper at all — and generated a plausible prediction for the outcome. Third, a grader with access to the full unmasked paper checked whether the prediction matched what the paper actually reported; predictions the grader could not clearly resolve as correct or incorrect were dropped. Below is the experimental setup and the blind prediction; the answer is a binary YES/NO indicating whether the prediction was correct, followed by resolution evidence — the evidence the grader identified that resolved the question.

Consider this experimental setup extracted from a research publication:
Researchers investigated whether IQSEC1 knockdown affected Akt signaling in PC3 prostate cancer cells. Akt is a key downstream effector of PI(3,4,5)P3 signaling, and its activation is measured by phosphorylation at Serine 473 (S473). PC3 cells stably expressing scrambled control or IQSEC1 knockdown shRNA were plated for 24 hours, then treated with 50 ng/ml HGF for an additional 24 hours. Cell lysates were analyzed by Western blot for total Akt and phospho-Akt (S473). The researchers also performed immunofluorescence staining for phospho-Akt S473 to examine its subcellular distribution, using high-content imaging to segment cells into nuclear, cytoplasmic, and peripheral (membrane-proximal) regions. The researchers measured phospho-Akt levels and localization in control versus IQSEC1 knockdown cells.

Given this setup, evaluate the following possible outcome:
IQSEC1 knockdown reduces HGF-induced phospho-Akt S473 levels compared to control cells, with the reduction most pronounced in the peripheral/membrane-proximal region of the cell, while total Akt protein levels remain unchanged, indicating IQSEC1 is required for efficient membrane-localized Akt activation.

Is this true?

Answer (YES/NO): YES